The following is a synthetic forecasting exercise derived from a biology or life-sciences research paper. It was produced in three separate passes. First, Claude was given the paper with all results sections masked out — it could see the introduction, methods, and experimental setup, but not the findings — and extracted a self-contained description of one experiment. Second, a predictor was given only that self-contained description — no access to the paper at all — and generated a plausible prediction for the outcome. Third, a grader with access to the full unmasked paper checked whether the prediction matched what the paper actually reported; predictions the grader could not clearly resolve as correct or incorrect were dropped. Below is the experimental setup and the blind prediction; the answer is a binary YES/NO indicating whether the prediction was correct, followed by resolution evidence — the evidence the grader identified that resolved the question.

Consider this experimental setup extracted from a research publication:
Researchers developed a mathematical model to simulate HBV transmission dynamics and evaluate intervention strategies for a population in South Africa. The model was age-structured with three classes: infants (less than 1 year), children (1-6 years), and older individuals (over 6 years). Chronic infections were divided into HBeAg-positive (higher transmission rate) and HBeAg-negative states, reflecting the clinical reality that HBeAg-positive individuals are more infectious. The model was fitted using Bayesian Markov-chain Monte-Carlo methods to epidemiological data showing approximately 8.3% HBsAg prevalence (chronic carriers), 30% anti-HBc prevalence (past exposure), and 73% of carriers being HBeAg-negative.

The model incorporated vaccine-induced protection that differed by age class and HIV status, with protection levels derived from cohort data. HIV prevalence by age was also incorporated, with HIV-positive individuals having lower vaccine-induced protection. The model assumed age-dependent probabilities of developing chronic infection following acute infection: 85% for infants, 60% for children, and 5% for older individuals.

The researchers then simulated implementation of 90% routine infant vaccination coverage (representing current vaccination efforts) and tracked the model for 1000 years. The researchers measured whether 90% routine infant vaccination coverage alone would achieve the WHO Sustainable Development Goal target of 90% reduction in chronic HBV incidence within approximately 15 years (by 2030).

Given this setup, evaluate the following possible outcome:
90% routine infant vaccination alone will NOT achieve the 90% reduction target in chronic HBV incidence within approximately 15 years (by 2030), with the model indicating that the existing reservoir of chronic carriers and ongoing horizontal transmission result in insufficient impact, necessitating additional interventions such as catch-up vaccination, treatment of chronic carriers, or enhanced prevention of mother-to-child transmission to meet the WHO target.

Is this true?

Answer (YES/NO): NO